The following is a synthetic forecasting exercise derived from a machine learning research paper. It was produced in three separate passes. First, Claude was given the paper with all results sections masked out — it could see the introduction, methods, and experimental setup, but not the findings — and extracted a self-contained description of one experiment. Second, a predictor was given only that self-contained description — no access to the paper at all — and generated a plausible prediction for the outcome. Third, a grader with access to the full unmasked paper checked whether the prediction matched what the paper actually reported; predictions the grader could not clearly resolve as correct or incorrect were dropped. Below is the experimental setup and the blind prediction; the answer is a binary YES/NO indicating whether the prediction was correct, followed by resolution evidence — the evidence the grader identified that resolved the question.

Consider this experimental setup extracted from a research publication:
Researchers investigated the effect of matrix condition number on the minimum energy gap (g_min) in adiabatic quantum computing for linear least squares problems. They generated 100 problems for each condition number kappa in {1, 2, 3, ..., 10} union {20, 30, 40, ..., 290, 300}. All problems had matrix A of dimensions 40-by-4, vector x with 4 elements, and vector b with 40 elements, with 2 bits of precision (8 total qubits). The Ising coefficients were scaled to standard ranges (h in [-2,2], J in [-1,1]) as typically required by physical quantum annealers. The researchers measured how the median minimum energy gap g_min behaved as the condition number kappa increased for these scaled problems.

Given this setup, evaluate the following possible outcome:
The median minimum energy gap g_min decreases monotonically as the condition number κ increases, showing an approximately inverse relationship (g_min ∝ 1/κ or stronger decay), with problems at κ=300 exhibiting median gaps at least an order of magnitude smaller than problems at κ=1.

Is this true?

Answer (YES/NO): NO